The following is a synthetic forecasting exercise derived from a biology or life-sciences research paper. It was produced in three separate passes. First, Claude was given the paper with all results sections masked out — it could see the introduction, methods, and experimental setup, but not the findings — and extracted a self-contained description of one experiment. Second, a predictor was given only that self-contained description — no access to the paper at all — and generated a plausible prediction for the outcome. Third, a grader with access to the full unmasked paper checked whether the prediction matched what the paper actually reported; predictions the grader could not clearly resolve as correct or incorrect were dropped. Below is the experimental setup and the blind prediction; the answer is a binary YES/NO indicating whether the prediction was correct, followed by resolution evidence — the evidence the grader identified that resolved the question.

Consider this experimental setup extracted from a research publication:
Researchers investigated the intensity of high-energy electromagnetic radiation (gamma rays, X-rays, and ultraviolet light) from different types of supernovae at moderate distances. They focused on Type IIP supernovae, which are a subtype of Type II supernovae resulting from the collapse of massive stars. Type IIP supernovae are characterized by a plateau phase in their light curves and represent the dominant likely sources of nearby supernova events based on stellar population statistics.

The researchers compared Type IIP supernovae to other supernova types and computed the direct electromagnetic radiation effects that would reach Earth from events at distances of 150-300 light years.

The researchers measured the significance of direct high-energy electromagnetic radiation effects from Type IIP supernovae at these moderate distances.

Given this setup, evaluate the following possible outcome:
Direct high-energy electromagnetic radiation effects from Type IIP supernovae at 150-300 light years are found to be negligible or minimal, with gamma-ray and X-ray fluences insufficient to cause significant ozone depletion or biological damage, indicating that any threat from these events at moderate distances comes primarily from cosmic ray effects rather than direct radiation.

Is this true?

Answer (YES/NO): YES